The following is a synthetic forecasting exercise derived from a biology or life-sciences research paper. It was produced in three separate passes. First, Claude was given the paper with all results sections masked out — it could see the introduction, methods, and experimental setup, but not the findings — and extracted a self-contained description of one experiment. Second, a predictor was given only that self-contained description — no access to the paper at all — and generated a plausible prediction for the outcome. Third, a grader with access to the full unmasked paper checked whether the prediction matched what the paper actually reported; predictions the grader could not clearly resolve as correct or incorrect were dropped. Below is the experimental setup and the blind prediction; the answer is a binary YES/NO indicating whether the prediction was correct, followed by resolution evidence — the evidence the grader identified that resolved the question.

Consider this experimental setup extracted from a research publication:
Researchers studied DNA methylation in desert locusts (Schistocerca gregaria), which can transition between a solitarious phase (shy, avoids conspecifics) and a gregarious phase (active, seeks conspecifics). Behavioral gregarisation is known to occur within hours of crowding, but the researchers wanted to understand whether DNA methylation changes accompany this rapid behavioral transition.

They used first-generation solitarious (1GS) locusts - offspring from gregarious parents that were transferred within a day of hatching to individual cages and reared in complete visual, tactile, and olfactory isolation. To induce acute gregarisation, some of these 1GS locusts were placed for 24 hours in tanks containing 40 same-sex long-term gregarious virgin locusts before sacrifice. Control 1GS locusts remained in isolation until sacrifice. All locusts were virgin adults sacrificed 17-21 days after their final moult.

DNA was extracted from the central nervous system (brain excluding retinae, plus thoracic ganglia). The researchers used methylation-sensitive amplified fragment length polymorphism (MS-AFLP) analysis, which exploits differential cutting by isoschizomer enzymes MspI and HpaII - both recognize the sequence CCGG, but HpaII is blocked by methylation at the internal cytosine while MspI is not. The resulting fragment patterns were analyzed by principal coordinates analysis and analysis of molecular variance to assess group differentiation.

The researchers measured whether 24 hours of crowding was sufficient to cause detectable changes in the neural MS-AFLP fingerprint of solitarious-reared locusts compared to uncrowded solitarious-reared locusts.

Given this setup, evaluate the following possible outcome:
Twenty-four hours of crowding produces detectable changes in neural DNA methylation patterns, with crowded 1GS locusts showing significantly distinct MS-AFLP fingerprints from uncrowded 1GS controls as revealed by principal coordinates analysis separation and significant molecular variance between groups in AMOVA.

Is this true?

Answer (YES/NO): YES